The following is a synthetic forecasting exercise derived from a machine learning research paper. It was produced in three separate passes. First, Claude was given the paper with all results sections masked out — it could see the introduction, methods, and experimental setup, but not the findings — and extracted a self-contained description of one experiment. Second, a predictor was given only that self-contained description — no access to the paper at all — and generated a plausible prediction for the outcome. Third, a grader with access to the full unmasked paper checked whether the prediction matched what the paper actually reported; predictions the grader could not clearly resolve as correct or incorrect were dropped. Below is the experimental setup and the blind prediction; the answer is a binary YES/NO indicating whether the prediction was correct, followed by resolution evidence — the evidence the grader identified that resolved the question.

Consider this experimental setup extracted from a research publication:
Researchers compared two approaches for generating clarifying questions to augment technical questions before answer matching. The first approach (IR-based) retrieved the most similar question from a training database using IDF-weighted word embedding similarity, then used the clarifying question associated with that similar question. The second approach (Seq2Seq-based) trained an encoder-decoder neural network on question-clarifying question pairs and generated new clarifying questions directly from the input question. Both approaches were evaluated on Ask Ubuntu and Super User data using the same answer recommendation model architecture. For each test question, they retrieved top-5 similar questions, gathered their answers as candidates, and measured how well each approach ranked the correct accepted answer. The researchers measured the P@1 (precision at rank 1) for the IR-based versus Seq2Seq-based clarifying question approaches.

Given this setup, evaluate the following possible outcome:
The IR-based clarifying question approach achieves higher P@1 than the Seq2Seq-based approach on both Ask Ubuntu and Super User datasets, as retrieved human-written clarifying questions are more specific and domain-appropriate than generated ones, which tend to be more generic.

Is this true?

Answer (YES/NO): NO